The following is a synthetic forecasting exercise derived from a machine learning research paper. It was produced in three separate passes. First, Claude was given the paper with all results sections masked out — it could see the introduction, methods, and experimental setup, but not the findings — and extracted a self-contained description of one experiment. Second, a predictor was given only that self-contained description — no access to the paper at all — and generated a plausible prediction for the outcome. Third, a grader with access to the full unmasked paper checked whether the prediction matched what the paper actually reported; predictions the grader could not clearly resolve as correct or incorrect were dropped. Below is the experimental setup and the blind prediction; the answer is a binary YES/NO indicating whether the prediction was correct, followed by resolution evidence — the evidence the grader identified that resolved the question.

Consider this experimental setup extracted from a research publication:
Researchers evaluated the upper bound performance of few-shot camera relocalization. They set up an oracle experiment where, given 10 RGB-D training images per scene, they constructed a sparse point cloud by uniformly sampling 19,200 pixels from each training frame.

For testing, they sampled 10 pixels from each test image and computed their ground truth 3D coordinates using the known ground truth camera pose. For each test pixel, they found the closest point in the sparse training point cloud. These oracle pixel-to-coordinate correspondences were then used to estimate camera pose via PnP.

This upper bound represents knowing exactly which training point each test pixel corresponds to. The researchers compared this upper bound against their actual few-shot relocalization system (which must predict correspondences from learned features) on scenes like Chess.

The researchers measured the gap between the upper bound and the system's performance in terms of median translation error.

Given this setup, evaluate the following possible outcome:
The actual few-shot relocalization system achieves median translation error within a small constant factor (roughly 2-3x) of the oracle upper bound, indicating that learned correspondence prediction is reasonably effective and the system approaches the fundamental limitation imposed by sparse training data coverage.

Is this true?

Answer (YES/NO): NO